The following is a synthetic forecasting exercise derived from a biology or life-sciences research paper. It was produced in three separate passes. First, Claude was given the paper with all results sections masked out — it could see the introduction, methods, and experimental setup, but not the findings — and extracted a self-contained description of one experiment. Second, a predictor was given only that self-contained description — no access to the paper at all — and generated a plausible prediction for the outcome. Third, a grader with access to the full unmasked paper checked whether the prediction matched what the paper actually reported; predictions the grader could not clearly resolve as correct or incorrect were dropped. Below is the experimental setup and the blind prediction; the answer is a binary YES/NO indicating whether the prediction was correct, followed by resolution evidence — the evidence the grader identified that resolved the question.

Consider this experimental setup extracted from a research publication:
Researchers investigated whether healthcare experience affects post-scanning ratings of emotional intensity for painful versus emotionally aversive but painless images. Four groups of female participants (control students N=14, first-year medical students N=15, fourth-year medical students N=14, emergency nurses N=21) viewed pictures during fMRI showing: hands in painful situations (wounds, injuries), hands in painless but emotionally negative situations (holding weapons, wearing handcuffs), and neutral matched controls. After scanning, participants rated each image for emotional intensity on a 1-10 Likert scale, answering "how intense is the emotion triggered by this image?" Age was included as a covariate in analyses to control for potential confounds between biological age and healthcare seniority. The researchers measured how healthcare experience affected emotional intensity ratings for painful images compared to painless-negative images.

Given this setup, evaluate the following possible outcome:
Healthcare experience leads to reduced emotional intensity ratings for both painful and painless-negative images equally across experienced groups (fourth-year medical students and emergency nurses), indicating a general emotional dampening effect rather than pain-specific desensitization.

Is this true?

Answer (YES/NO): NO